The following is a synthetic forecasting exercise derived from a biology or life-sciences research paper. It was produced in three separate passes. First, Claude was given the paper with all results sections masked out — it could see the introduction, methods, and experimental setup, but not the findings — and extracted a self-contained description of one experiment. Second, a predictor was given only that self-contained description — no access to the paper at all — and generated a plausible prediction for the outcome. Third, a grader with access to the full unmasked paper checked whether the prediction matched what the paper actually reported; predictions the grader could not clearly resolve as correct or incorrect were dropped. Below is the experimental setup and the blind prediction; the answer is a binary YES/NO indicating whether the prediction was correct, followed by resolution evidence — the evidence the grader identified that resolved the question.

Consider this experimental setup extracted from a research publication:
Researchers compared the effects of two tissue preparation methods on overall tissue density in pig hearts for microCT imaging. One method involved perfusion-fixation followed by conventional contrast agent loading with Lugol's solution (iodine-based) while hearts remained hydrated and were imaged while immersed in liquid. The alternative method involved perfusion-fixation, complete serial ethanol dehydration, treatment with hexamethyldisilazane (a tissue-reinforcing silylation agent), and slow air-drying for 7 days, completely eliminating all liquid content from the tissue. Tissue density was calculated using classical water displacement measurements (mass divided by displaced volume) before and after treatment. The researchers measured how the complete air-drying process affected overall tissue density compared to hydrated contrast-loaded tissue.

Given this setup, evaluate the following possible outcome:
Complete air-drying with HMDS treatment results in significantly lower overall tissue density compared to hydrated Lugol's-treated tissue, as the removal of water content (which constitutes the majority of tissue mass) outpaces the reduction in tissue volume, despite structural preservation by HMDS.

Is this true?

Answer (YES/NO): YES